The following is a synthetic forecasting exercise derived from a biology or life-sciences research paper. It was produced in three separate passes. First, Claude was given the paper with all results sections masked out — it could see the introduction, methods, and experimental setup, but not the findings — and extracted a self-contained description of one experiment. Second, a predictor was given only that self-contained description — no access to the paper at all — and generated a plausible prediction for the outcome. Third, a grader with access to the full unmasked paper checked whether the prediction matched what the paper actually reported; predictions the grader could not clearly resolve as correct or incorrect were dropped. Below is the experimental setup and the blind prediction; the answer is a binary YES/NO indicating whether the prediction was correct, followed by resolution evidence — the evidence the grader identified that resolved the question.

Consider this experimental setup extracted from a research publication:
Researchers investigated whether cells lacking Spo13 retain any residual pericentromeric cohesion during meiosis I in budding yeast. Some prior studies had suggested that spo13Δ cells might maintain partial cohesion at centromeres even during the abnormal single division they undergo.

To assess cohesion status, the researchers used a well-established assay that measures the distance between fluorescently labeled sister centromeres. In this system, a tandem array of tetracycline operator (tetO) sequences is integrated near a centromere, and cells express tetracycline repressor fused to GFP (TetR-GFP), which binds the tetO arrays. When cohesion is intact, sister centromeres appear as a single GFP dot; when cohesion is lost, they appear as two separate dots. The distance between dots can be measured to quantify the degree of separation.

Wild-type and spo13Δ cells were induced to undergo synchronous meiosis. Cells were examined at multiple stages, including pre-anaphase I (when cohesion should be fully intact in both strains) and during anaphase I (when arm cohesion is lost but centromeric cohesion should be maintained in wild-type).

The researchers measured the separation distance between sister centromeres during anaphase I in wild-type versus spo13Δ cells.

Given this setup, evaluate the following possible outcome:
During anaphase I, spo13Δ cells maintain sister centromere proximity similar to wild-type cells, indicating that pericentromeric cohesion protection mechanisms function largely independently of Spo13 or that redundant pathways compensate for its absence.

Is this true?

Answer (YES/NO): NO